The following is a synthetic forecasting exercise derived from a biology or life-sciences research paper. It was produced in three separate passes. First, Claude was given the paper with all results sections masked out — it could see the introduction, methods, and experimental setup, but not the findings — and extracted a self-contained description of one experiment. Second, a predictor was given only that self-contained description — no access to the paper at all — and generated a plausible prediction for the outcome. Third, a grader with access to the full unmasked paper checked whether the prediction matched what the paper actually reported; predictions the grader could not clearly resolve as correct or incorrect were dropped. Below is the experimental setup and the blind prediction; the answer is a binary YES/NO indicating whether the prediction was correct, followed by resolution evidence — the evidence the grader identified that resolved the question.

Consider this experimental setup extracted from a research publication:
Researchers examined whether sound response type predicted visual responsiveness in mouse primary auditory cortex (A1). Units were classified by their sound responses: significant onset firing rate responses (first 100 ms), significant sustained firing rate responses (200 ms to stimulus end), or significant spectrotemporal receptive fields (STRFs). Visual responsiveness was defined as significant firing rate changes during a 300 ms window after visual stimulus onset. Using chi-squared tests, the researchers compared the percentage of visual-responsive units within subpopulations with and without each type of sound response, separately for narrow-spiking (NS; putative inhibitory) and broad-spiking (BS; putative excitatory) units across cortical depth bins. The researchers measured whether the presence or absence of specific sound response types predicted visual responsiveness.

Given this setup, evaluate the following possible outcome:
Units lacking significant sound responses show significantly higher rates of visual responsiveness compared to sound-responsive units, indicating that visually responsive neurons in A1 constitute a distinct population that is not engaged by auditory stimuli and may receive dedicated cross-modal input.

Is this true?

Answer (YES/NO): NO